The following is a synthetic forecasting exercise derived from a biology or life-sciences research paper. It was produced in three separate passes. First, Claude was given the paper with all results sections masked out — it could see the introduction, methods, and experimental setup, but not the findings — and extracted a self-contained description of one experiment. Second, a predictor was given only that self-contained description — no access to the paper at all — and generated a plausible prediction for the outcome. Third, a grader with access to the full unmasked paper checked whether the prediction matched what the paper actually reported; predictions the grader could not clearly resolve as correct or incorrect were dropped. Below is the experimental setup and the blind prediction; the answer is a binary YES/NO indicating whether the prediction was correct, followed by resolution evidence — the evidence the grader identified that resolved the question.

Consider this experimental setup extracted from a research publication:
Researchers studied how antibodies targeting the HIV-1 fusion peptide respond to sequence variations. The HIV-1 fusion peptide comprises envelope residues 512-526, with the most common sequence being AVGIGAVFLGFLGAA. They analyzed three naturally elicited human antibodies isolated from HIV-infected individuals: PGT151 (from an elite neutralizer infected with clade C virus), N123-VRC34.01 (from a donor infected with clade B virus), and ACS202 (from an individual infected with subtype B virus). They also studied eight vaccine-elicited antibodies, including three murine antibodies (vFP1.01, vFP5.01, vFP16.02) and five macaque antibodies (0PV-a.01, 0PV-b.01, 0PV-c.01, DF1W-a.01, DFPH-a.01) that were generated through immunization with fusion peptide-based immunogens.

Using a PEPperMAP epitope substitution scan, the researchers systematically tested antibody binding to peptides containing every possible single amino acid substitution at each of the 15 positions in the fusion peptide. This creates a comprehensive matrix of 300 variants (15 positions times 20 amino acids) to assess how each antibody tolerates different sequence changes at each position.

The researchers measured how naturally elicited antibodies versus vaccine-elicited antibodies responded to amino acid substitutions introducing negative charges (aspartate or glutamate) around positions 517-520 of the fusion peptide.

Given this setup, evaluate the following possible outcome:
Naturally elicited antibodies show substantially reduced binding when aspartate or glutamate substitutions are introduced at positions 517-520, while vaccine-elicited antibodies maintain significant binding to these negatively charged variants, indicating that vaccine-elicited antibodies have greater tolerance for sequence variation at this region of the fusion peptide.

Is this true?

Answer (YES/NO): NO